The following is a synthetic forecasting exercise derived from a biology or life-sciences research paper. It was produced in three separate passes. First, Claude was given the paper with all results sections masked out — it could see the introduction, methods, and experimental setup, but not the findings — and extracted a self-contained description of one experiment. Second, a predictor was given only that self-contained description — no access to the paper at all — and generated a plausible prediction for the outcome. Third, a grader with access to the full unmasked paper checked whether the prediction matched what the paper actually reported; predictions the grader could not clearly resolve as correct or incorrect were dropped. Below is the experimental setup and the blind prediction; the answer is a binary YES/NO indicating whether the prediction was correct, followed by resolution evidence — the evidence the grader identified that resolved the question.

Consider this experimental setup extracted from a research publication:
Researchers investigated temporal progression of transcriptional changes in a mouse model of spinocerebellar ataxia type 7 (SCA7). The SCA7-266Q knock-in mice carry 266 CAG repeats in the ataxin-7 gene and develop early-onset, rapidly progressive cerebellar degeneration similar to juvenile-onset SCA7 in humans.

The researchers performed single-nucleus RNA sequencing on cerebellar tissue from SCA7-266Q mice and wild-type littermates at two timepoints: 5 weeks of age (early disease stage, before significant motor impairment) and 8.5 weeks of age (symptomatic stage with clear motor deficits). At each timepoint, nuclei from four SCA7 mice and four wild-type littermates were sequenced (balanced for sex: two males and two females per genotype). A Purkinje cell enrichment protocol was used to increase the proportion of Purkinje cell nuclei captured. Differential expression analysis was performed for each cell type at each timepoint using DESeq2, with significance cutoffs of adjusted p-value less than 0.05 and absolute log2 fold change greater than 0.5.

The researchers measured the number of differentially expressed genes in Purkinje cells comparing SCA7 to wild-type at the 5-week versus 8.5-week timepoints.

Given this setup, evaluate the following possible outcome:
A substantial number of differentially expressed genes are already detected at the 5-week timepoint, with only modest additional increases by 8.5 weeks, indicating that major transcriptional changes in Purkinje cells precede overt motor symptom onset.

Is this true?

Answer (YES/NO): NO